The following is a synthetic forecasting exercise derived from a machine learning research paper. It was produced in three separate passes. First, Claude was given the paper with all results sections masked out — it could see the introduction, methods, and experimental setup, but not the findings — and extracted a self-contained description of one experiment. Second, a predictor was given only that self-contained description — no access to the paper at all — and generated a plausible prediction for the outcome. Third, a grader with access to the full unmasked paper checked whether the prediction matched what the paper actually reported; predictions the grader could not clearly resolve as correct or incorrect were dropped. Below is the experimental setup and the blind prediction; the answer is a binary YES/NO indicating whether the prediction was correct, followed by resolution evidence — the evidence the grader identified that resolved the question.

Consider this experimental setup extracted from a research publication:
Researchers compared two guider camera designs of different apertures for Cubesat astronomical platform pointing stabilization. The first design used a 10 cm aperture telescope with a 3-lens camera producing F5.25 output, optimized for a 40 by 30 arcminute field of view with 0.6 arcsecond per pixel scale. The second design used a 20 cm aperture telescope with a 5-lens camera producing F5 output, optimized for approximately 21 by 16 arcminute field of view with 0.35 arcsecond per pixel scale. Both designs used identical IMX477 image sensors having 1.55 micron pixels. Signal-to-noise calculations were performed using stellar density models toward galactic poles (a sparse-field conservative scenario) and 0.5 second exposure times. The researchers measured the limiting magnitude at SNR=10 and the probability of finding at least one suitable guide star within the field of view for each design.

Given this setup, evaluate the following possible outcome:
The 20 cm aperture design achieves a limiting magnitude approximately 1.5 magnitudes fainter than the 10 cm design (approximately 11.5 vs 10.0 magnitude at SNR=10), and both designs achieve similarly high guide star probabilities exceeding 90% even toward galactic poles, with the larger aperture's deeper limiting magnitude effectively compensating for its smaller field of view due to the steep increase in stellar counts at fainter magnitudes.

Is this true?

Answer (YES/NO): NO